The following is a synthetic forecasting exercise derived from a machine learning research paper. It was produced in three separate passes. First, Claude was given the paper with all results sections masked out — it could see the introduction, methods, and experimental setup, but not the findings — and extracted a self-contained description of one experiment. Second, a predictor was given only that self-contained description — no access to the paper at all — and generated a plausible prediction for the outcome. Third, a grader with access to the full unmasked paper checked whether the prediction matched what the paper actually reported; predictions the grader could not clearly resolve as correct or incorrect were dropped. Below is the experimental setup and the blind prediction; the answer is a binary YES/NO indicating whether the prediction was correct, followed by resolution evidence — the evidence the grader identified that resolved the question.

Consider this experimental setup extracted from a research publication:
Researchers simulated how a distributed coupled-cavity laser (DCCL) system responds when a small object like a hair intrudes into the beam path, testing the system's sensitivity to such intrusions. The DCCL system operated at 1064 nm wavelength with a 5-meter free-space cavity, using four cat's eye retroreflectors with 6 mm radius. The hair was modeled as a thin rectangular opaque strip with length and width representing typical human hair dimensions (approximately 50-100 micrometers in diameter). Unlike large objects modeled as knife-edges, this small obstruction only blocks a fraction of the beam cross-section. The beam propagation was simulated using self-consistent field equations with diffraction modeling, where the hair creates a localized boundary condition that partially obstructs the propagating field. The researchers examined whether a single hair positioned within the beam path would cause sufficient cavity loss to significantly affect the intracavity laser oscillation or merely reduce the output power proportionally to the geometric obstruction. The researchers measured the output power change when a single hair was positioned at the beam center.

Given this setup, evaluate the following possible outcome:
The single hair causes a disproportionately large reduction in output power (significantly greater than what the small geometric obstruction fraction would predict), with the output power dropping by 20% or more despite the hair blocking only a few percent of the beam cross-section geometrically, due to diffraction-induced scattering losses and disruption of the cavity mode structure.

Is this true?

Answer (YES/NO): YES